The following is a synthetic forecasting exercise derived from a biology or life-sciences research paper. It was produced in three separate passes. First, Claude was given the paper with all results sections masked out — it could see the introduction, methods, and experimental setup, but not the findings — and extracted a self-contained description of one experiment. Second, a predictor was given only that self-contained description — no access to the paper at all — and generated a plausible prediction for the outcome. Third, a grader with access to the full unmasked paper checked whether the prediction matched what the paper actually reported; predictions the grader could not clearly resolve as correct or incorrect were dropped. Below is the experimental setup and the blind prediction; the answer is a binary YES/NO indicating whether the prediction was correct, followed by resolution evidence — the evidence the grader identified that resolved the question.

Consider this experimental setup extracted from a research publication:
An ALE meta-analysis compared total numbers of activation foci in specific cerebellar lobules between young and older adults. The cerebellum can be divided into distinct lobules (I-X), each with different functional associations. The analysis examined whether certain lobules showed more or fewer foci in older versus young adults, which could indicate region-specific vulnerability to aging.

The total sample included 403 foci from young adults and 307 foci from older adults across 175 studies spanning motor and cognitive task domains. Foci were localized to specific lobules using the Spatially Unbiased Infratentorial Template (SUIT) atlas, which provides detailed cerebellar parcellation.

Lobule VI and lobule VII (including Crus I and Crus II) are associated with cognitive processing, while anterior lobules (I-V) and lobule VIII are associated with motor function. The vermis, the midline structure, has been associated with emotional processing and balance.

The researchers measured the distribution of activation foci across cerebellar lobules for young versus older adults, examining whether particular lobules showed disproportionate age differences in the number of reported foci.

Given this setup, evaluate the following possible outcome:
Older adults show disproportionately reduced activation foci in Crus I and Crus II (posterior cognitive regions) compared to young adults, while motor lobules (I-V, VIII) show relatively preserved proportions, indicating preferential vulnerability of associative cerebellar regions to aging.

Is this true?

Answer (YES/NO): NO